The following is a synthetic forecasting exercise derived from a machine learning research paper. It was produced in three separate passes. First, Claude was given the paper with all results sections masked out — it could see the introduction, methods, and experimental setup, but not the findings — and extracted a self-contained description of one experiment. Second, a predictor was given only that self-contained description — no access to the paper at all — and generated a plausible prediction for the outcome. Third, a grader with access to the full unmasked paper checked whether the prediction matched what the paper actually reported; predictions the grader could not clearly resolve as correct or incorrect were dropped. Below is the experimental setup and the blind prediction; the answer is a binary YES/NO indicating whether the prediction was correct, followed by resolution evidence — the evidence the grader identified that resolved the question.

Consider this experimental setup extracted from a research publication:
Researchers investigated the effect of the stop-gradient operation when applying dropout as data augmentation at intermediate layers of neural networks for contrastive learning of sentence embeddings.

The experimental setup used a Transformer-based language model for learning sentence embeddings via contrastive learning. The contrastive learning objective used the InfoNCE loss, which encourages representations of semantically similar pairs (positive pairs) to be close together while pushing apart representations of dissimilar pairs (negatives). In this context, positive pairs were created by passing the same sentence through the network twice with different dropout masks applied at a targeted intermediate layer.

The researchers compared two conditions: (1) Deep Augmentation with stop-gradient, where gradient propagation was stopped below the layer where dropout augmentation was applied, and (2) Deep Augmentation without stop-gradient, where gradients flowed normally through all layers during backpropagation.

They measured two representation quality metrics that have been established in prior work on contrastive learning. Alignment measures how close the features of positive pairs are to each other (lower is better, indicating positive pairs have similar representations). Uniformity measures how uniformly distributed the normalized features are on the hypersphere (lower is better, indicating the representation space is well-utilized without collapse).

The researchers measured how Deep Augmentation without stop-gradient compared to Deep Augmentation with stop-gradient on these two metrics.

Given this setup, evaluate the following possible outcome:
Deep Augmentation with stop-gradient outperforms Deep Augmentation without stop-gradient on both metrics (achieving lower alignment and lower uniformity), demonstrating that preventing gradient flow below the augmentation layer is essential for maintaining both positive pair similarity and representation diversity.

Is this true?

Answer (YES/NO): NO